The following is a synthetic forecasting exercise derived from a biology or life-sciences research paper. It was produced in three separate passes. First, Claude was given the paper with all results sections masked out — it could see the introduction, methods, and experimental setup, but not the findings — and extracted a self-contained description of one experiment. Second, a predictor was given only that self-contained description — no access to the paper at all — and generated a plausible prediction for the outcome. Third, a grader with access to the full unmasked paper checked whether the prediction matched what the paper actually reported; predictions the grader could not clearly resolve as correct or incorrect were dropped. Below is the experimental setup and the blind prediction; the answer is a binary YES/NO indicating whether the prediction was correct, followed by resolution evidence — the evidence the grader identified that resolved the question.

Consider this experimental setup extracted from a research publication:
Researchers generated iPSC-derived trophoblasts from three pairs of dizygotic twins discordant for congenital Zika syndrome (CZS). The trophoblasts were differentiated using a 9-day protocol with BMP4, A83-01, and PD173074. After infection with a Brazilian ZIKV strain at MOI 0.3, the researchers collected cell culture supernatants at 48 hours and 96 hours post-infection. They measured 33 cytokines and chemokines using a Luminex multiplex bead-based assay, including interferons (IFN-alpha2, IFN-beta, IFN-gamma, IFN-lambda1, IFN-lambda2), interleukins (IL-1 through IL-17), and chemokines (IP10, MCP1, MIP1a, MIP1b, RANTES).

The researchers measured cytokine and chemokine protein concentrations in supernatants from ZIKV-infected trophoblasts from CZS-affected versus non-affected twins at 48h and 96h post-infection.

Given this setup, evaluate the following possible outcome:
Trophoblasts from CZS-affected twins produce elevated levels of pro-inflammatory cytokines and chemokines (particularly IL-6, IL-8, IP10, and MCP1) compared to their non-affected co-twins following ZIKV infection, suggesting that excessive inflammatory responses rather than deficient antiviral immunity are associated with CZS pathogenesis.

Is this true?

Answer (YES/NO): NO